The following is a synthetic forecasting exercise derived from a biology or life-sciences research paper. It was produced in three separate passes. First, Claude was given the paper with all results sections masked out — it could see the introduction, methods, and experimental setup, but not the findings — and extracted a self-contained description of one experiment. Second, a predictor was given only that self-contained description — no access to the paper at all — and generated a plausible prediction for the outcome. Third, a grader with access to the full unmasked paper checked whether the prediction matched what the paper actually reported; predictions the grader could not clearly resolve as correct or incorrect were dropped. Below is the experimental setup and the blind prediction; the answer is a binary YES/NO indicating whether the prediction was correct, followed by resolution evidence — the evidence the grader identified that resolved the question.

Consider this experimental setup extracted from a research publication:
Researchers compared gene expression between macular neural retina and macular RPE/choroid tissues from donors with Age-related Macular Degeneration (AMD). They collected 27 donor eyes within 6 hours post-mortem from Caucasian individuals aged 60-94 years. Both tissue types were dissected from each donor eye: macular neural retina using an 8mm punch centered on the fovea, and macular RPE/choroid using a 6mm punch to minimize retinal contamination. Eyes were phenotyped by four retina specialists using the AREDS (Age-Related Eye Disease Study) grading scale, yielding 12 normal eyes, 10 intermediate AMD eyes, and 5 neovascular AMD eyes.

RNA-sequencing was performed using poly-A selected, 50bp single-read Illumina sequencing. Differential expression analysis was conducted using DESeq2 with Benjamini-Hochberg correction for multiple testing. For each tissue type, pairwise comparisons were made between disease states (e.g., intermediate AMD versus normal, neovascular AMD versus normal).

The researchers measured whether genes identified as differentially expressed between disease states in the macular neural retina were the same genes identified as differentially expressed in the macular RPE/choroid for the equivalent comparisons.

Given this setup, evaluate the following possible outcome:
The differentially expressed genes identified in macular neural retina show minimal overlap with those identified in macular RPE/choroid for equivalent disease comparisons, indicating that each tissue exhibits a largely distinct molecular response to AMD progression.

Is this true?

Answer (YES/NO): YES